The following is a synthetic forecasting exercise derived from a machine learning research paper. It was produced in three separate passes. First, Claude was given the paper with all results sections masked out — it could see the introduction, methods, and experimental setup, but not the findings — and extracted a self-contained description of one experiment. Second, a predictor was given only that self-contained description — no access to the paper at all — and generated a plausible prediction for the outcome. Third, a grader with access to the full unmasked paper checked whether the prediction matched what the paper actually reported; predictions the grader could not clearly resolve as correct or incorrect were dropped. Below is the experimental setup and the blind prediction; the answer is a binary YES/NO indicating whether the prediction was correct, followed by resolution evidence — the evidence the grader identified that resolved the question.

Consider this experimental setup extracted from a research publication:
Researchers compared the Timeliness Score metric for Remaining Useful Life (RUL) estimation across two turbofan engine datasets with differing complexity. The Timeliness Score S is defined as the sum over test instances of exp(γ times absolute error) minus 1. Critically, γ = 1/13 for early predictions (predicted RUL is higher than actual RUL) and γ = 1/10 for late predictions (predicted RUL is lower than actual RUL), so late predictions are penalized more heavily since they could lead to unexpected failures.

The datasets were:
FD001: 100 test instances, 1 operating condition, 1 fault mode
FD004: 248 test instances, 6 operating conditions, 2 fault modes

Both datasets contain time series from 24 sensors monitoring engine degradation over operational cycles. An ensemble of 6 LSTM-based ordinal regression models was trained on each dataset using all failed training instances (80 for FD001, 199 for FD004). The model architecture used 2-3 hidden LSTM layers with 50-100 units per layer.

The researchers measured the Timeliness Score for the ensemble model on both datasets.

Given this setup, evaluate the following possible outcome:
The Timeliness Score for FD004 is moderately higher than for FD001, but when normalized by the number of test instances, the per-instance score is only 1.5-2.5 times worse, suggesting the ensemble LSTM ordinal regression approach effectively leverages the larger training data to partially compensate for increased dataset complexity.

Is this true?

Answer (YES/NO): NO